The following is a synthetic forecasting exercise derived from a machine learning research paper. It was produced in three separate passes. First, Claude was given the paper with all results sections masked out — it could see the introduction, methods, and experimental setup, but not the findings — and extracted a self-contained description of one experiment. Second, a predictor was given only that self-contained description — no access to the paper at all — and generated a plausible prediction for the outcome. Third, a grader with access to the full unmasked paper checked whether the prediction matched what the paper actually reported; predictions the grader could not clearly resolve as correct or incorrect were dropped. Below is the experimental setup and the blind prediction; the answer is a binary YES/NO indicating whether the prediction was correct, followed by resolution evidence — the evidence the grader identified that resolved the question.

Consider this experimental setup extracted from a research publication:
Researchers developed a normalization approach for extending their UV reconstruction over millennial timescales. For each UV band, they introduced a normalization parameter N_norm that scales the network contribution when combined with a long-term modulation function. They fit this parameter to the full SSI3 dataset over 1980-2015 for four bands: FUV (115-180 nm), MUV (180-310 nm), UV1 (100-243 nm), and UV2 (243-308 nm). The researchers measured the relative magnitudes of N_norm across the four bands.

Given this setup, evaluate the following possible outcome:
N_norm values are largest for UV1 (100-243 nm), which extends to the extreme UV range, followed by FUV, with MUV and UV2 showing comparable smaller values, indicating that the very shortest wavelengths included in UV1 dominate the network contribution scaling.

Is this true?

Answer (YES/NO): NO